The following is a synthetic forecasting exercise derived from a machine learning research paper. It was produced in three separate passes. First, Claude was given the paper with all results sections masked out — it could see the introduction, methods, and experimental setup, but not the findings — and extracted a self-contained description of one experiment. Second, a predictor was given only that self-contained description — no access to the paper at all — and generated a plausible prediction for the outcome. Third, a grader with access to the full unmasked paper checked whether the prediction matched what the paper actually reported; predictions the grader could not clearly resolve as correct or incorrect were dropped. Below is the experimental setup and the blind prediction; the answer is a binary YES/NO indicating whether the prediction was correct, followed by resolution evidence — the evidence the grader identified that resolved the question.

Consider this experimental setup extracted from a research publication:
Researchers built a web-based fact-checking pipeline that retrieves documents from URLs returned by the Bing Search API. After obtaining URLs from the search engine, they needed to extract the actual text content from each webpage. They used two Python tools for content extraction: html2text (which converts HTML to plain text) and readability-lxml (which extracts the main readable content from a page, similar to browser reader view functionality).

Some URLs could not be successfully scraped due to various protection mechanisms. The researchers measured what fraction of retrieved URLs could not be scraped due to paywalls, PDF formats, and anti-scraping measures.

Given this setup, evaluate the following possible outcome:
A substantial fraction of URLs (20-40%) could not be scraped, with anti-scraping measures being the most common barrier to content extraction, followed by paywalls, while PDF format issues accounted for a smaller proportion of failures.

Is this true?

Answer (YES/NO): NO